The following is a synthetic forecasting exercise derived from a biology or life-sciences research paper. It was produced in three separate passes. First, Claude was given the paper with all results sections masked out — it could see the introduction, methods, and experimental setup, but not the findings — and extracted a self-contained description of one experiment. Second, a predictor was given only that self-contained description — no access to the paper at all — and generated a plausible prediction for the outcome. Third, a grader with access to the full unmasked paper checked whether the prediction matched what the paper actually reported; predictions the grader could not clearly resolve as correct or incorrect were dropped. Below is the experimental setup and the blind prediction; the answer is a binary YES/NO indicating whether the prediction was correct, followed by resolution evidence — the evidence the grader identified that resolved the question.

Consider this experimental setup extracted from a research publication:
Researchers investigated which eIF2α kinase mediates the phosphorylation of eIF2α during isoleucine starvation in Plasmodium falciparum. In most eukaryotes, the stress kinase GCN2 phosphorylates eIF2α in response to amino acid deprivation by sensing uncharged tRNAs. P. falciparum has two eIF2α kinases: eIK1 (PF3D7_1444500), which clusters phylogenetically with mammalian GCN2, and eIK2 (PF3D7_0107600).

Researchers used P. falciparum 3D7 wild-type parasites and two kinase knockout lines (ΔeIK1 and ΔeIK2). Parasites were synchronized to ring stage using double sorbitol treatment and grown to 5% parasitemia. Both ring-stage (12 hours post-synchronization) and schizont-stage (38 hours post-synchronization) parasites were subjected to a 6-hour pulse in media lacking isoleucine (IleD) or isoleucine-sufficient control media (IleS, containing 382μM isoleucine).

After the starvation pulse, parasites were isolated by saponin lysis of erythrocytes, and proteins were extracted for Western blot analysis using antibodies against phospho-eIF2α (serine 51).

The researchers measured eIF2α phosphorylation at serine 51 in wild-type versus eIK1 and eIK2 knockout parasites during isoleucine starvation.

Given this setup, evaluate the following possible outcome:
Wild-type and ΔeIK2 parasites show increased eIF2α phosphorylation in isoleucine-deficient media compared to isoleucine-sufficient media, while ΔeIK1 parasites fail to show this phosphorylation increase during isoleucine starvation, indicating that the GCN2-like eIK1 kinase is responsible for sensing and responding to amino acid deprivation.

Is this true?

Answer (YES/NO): YES